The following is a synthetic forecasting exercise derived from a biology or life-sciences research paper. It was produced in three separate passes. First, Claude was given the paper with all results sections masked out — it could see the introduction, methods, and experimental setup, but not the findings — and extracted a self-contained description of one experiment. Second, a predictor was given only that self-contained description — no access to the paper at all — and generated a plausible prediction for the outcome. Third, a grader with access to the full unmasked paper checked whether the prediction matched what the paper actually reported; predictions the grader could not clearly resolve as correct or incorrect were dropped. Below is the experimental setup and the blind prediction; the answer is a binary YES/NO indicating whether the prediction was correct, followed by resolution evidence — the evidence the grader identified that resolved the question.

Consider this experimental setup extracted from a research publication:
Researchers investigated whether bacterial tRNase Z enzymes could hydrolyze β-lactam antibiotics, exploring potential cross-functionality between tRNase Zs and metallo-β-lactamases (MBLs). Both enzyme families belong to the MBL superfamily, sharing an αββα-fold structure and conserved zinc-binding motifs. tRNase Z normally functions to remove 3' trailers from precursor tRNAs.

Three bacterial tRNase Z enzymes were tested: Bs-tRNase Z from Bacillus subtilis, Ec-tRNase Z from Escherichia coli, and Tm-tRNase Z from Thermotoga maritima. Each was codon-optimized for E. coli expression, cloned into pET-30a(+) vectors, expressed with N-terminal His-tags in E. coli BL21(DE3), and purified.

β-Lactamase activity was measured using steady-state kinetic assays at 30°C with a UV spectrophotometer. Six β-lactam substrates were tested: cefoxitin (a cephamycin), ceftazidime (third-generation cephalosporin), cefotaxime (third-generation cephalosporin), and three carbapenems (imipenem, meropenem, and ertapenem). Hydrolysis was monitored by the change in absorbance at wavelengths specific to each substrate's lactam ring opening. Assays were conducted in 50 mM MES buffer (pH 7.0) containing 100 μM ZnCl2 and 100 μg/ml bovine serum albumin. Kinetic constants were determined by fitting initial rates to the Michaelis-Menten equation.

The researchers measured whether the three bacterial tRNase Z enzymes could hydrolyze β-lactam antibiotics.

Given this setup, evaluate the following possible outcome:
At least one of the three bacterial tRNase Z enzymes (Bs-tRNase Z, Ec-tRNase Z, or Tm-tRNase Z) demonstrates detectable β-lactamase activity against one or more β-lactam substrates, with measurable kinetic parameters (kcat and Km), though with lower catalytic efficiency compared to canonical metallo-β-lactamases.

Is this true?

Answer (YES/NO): NO